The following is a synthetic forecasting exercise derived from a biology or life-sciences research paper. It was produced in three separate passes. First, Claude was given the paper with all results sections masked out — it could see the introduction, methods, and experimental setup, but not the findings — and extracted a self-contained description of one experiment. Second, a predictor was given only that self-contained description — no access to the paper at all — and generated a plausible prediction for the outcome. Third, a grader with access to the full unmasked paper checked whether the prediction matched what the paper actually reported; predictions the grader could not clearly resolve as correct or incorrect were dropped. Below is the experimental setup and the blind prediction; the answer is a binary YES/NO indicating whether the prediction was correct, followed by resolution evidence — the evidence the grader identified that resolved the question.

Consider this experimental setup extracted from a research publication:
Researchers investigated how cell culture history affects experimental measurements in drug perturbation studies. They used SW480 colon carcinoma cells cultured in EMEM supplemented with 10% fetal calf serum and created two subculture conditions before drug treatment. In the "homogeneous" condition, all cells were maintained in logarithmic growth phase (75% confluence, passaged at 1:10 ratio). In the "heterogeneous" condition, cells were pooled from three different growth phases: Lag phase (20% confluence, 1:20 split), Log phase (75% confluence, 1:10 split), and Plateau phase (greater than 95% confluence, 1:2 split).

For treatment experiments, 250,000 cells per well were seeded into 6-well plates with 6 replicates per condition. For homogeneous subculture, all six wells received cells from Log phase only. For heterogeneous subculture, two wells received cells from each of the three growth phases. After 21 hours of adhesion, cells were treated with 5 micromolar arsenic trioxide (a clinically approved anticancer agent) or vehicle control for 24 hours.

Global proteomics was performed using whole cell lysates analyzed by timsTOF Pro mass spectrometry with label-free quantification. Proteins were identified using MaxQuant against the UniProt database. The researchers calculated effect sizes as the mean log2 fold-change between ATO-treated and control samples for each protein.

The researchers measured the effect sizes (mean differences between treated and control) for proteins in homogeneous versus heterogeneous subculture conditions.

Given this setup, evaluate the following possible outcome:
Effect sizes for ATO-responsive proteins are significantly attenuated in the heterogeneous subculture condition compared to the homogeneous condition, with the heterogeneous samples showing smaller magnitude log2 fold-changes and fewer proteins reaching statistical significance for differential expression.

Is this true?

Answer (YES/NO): NO